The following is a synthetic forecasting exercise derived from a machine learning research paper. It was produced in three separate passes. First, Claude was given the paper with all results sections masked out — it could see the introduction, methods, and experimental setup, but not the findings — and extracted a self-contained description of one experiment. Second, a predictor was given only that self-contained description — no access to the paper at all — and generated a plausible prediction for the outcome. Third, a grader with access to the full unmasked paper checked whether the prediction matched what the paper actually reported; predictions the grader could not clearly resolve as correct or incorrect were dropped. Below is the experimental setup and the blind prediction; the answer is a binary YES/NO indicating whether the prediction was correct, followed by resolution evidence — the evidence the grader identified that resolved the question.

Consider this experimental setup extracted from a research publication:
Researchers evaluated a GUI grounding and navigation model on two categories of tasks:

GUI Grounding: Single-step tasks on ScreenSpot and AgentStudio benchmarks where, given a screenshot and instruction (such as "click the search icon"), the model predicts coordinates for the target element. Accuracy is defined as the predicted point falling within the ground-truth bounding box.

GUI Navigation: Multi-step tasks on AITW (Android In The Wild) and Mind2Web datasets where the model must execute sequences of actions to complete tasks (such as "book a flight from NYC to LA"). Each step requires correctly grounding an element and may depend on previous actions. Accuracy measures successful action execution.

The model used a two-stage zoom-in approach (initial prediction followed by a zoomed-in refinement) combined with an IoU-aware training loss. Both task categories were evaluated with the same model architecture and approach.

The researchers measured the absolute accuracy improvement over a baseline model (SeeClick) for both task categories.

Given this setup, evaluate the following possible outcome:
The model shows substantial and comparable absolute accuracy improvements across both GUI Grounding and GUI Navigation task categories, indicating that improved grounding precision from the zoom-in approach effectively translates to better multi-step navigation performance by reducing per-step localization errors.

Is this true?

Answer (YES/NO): NO